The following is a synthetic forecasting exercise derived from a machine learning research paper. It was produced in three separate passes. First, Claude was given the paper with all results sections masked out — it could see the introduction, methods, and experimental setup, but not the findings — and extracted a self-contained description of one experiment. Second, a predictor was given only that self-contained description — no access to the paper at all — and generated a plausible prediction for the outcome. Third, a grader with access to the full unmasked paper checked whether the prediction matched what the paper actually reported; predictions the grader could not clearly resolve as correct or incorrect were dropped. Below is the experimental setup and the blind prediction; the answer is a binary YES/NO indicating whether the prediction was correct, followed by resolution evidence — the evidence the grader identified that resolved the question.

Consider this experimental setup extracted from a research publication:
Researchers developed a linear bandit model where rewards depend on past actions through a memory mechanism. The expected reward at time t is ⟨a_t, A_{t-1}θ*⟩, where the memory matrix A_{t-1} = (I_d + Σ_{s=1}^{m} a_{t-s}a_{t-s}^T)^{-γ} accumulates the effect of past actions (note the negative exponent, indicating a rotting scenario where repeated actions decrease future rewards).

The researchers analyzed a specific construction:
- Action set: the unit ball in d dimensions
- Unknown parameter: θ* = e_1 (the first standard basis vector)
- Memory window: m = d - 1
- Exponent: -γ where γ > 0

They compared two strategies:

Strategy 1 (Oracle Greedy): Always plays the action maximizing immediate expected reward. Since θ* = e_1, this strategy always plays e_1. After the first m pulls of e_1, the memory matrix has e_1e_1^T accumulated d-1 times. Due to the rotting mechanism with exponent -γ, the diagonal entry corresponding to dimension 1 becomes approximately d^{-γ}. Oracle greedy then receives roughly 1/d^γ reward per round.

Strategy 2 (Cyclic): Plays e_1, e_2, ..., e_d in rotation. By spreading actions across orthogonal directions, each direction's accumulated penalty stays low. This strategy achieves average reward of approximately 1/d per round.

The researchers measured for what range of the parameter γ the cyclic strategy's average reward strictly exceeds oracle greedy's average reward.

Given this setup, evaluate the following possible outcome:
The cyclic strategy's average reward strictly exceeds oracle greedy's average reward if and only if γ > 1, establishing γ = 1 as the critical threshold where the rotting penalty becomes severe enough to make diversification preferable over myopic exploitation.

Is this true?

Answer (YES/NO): YES